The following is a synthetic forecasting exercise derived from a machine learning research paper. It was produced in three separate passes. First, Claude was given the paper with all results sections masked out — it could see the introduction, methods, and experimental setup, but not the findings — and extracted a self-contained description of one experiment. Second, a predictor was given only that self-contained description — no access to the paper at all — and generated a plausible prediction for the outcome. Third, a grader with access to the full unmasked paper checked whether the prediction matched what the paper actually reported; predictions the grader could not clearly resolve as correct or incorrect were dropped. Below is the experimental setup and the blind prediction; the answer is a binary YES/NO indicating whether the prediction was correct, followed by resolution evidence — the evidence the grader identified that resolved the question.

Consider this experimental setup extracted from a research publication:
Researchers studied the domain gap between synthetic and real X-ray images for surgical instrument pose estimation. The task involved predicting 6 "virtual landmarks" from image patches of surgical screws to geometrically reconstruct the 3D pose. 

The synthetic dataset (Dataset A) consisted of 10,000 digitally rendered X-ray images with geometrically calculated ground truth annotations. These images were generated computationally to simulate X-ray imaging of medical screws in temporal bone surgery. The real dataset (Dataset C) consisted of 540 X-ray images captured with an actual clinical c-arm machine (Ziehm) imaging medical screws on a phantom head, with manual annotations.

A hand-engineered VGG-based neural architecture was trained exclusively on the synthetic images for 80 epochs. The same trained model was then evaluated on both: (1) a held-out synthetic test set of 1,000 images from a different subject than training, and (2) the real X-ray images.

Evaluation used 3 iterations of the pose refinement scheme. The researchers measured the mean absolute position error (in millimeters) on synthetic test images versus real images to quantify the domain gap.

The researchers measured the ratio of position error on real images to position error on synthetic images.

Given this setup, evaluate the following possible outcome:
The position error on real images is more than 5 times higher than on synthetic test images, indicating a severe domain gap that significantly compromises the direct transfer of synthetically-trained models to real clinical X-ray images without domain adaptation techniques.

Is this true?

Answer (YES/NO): YES